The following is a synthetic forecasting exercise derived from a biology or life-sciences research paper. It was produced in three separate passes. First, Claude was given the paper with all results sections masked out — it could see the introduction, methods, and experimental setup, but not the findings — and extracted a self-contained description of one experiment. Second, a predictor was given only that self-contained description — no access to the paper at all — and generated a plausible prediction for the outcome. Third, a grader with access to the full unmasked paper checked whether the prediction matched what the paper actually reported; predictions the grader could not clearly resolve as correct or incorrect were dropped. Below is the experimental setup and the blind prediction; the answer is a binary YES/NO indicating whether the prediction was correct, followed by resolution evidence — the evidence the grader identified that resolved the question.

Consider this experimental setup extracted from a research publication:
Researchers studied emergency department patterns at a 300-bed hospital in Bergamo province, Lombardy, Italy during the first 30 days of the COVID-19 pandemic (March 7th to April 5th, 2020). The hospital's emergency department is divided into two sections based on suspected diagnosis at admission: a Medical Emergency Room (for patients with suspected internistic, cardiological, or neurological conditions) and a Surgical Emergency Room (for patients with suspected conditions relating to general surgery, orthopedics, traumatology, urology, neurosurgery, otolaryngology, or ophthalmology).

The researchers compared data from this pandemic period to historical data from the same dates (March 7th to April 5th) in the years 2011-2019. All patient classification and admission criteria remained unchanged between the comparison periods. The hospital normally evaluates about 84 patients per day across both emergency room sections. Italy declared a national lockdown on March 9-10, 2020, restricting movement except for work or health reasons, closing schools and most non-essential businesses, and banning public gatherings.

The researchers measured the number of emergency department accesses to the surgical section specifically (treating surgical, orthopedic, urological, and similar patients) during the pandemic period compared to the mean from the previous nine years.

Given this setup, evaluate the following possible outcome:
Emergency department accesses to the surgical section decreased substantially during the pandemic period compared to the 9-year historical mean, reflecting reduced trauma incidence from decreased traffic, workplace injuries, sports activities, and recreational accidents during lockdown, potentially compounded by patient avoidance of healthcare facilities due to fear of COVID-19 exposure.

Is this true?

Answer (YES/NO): YES